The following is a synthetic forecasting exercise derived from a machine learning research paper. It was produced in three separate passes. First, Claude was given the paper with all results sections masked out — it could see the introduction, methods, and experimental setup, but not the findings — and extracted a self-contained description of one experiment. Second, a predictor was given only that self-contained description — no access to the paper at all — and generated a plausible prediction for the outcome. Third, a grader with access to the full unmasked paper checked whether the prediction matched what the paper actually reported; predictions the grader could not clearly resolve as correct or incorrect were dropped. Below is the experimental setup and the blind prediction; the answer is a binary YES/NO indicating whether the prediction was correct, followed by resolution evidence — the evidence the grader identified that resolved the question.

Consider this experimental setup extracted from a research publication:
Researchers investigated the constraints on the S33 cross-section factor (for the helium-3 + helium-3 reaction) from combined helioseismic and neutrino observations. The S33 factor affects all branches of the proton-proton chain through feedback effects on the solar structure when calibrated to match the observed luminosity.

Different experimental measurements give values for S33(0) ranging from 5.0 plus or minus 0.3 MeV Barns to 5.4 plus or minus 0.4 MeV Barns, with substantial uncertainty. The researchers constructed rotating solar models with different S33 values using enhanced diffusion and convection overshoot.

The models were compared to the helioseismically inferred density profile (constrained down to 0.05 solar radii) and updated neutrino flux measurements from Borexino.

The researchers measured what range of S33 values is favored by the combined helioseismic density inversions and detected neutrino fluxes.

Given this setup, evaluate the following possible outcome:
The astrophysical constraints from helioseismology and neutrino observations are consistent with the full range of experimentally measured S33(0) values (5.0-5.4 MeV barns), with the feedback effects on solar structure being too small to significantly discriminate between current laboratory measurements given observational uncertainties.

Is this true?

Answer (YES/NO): NO